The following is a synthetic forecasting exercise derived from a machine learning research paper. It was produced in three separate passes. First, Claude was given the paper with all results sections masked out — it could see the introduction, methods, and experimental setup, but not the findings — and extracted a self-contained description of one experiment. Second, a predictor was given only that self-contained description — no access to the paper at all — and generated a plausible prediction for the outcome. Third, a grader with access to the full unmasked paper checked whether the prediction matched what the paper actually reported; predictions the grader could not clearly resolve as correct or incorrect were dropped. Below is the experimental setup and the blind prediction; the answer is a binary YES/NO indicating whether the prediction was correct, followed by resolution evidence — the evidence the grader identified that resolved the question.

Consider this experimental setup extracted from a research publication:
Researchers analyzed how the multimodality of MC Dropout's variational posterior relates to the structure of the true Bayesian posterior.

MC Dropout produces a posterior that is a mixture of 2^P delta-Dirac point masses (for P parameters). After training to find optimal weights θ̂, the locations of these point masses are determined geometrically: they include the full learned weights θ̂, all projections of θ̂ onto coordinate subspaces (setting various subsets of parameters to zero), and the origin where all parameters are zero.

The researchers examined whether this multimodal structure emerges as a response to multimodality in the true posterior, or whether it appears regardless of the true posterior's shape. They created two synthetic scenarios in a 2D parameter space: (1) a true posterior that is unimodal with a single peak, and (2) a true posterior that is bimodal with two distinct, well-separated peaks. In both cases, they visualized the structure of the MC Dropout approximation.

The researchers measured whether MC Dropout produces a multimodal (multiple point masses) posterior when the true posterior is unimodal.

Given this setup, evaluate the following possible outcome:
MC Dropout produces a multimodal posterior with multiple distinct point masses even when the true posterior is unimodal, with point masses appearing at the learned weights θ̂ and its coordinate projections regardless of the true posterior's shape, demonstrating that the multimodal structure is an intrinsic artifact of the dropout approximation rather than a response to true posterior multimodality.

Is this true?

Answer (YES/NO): YES